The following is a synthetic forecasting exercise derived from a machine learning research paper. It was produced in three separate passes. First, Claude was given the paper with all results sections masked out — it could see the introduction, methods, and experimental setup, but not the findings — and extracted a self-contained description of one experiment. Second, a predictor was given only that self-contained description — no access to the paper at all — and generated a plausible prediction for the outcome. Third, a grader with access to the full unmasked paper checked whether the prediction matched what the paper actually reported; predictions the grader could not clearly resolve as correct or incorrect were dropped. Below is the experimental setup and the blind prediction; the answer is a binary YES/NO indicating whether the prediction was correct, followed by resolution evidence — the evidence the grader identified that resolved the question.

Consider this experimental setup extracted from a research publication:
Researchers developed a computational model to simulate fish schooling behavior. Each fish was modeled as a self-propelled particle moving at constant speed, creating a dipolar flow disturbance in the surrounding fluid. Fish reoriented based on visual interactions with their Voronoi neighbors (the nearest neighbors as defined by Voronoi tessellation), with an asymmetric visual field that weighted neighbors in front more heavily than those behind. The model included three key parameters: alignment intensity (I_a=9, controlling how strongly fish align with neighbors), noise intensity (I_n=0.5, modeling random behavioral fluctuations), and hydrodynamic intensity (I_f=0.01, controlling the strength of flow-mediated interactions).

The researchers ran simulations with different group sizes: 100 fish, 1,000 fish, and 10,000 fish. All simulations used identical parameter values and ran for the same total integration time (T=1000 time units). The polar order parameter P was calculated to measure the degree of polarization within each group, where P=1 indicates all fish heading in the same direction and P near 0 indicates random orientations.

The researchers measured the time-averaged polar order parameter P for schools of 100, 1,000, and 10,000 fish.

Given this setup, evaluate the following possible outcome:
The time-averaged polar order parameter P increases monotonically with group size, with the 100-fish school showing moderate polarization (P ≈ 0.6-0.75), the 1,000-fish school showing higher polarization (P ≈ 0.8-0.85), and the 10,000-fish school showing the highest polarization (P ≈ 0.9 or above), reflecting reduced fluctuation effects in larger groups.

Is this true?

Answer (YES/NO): NO